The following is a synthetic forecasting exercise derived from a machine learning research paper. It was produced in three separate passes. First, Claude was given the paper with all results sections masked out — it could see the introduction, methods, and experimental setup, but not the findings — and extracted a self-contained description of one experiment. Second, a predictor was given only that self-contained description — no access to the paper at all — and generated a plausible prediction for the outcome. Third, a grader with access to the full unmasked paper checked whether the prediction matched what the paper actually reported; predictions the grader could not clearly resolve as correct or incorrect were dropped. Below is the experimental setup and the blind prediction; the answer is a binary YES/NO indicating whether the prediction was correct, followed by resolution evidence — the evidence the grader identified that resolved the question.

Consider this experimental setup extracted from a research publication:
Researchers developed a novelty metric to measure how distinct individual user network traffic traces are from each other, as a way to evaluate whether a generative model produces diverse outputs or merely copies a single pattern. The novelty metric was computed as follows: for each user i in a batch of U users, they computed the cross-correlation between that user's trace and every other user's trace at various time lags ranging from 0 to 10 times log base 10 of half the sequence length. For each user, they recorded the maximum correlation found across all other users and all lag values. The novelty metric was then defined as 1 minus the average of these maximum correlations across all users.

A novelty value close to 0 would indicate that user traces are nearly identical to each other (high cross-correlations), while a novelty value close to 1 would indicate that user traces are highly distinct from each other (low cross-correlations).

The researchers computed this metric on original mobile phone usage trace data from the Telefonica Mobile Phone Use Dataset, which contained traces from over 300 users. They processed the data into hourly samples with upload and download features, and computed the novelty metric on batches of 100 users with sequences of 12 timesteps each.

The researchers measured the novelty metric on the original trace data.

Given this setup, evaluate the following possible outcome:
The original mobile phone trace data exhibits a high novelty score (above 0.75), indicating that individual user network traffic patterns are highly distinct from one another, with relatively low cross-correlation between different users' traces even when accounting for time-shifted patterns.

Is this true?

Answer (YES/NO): NO